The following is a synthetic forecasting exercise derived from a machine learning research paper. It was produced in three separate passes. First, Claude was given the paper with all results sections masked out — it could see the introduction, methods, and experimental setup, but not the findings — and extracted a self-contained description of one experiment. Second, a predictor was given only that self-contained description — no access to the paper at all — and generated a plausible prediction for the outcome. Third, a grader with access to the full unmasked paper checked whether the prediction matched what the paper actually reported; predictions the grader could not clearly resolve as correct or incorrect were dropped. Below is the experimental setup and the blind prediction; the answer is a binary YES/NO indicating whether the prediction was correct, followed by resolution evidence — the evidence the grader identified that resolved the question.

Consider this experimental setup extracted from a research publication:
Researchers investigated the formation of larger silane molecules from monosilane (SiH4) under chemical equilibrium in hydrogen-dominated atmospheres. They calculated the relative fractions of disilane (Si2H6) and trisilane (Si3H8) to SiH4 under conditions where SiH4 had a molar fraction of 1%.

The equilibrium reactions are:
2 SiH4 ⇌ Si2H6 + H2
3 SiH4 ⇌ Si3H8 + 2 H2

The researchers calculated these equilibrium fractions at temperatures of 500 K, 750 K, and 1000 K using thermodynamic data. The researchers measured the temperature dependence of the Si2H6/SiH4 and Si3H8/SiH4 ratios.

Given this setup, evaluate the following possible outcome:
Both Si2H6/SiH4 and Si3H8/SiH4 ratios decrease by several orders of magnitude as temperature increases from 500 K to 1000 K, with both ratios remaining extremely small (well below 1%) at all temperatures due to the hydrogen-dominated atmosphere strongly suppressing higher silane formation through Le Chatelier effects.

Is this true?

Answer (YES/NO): NO